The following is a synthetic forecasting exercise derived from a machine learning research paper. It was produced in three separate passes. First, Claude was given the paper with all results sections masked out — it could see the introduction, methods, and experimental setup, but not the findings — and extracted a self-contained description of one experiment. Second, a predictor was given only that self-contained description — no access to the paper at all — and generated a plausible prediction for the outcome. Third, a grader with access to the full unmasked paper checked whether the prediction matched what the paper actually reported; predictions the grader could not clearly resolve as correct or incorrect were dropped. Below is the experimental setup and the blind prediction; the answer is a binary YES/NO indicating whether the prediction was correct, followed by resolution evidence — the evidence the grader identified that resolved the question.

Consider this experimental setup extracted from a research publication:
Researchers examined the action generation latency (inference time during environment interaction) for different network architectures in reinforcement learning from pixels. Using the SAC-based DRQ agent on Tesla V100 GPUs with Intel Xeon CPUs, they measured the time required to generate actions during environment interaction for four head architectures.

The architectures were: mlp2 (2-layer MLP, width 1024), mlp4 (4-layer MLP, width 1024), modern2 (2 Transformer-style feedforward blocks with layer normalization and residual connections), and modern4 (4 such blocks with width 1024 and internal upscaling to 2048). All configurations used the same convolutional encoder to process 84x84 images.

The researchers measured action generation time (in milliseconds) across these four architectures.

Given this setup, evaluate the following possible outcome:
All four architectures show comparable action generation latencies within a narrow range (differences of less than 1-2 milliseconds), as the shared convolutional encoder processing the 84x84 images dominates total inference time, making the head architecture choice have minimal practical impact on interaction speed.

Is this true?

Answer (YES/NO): NO